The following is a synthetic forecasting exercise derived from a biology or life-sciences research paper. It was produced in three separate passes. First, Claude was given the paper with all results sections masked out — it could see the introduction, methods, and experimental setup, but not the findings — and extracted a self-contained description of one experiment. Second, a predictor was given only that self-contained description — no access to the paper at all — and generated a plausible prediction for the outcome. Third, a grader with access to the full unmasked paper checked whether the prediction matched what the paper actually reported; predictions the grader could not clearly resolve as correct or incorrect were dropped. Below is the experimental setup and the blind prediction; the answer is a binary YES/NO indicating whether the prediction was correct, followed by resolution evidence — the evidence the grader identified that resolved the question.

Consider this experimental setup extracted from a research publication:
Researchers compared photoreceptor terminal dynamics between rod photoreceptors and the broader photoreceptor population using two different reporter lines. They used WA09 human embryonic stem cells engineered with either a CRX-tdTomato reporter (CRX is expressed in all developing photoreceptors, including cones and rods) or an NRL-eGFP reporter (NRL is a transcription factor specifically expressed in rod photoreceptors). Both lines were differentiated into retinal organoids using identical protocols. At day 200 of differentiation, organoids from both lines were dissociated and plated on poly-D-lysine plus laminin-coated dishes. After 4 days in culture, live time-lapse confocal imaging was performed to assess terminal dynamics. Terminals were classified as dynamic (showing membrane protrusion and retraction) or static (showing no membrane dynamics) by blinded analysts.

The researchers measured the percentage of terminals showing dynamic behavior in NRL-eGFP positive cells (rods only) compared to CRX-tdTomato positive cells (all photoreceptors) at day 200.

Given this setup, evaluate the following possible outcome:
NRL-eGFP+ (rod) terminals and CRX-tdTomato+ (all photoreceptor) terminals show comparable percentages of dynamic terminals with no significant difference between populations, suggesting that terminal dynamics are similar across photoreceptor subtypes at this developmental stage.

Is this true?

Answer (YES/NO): NO